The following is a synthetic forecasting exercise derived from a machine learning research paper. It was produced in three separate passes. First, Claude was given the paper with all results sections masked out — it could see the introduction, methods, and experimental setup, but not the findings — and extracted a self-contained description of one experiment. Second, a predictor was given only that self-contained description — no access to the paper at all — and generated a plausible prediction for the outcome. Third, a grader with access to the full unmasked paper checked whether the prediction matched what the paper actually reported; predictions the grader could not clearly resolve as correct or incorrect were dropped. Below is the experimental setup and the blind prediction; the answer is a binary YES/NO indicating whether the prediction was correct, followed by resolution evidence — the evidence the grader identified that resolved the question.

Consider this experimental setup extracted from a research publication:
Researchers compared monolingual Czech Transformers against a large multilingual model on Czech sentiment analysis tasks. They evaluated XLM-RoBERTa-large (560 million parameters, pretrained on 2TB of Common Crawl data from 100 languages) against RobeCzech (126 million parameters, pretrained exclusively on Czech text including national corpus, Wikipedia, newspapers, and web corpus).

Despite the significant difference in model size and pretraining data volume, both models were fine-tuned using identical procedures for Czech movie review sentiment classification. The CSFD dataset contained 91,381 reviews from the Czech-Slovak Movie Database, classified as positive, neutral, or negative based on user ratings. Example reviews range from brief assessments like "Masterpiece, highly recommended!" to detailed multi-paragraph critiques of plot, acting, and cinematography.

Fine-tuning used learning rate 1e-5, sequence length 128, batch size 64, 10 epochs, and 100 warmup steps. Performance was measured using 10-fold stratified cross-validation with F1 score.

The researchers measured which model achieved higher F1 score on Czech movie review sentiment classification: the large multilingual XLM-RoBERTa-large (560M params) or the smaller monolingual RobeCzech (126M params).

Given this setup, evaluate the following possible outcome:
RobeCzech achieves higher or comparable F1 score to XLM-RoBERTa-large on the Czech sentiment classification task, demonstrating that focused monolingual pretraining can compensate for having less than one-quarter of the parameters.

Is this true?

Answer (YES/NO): NO